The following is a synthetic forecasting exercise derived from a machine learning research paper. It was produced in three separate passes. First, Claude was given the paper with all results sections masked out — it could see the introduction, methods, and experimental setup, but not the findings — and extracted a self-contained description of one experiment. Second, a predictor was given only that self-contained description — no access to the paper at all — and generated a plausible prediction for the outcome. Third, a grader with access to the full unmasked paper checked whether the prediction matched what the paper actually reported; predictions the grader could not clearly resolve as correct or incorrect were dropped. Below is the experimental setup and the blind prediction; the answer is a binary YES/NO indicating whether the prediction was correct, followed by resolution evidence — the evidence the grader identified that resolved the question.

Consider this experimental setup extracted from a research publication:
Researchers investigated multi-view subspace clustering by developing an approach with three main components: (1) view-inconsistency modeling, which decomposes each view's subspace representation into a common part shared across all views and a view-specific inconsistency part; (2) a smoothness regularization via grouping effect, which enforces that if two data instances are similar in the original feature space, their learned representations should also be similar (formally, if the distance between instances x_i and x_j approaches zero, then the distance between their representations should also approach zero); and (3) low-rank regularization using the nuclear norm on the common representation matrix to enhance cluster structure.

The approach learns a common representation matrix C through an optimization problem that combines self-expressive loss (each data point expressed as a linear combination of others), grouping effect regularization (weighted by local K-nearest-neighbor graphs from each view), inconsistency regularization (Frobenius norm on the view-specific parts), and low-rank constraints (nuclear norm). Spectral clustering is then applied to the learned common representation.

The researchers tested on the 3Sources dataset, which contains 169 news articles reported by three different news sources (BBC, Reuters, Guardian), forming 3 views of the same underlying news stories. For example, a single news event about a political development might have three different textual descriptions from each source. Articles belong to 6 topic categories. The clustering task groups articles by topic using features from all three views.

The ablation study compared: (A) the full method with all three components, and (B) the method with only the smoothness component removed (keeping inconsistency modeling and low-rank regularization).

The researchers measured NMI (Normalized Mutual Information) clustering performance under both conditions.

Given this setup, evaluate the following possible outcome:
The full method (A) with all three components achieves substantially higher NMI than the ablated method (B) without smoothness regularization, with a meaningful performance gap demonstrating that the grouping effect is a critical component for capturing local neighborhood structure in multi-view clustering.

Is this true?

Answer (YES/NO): NO